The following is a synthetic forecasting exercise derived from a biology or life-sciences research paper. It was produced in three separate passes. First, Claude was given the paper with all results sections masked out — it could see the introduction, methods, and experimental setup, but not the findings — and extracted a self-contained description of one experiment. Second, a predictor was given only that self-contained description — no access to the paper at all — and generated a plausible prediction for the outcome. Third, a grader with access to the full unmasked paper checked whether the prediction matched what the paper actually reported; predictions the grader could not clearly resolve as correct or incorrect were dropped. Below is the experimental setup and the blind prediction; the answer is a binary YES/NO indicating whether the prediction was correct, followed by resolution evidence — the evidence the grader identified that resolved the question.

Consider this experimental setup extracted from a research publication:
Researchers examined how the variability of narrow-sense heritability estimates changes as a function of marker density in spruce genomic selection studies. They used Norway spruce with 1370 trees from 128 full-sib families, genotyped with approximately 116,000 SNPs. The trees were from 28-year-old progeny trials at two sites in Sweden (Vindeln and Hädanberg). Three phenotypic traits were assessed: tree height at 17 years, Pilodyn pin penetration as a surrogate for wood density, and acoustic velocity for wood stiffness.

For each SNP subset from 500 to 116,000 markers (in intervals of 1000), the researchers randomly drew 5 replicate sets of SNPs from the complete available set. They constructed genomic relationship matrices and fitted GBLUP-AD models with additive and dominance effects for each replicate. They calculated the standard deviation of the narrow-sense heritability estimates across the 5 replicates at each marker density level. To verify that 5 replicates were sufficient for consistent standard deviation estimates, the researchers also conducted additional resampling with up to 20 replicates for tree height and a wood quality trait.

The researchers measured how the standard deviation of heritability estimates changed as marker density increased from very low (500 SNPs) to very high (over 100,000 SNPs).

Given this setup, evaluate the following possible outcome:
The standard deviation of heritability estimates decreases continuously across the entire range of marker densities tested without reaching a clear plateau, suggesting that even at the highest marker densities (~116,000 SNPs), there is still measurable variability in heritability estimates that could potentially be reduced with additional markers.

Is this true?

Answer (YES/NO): NO